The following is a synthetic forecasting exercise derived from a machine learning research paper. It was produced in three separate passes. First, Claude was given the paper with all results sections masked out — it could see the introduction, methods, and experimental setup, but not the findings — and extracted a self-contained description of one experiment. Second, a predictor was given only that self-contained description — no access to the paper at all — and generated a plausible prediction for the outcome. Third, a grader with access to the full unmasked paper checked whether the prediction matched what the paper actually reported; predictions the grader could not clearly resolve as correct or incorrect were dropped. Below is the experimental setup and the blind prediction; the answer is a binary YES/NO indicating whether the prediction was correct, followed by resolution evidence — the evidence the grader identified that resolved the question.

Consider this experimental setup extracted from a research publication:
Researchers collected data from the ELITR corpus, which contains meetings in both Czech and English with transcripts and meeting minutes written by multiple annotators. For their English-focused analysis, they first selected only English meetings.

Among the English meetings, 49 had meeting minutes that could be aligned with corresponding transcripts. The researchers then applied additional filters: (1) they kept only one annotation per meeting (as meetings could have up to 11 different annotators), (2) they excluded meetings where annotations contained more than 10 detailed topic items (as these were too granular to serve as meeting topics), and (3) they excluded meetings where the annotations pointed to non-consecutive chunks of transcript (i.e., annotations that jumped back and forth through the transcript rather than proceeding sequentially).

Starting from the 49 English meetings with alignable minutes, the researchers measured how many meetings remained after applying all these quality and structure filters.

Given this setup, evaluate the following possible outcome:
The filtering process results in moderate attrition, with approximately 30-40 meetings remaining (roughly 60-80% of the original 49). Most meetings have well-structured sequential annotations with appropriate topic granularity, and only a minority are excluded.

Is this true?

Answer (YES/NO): NO